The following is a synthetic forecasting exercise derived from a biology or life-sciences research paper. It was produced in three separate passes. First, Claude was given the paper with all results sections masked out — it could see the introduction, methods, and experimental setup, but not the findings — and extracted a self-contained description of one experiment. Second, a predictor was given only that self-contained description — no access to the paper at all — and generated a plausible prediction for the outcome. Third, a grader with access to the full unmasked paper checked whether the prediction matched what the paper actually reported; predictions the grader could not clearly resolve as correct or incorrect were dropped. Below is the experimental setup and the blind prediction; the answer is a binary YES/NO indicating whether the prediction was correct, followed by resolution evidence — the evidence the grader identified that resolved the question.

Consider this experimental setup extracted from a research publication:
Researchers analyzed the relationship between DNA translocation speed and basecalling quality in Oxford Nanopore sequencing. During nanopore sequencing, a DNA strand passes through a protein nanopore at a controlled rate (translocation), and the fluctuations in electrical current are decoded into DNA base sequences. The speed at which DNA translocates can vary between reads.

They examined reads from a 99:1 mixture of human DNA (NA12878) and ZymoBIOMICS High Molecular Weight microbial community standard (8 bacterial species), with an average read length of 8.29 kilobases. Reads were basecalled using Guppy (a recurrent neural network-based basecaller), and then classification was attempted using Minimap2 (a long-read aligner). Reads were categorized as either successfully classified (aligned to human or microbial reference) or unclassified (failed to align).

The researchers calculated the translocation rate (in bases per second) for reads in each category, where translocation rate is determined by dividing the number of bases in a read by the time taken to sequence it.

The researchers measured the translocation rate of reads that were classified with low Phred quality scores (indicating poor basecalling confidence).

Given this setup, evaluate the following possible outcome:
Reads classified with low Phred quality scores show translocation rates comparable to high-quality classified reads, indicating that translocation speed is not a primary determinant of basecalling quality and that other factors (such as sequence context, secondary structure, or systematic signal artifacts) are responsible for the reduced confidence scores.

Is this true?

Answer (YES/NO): NO